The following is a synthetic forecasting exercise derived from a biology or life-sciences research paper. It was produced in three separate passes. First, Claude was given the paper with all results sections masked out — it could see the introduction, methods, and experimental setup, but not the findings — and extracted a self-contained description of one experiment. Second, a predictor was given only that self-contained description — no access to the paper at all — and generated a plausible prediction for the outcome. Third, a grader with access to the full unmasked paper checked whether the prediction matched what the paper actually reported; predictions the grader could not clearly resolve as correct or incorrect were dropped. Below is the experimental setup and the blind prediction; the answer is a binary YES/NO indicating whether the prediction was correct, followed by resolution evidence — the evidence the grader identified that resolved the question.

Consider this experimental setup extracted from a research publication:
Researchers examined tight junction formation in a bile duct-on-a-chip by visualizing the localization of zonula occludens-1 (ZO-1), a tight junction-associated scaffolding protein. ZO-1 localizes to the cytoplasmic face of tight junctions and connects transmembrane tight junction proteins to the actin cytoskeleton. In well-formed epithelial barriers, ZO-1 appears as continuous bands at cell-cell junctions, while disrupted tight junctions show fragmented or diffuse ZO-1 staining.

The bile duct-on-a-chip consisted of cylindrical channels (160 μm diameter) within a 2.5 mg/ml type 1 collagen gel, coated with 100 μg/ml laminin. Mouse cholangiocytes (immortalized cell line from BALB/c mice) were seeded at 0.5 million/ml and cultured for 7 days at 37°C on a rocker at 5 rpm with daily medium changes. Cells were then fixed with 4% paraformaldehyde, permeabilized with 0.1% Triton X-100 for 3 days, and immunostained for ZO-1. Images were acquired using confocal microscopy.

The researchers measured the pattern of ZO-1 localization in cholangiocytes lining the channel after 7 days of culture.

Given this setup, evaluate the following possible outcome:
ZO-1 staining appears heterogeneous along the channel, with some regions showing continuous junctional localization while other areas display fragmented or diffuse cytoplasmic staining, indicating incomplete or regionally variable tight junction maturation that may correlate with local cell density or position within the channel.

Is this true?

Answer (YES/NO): NO